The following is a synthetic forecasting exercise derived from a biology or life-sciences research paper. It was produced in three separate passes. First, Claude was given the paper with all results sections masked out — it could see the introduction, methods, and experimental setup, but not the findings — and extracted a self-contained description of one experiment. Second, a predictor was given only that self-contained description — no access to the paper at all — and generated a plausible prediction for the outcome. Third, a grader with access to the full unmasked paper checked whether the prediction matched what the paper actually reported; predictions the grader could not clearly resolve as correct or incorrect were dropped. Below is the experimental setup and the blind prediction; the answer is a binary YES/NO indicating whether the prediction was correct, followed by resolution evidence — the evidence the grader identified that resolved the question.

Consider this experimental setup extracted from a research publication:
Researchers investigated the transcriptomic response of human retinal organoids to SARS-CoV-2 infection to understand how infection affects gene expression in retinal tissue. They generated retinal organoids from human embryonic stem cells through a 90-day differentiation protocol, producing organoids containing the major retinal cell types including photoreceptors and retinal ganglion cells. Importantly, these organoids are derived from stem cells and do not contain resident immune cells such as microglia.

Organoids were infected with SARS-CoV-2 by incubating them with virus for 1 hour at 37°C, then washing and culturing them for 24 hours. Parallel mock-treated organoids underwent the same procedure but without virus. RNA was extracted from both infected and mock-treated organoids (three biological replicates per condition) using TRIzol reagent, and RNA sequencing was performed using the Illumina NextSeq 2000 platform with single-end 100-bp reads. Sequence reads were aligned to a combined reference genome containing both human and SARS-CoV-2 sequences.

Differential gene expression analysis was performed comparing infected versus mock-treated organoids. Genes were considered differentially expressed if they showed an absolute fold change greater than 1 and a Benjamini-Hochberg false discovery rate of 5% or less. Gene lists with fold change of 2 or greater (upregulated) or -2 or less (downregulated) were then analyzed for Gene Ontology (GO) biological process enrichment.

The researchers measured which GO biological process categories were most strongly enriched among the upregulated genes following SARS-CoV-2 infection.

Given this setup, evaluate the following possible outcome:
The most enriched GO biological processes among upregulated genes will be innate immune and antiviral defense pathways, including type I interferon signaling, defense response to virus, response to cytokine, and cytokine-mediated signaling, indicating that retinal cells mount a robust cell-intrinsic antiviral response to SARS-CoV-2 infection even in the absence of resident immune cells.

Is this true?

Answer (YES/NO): NO